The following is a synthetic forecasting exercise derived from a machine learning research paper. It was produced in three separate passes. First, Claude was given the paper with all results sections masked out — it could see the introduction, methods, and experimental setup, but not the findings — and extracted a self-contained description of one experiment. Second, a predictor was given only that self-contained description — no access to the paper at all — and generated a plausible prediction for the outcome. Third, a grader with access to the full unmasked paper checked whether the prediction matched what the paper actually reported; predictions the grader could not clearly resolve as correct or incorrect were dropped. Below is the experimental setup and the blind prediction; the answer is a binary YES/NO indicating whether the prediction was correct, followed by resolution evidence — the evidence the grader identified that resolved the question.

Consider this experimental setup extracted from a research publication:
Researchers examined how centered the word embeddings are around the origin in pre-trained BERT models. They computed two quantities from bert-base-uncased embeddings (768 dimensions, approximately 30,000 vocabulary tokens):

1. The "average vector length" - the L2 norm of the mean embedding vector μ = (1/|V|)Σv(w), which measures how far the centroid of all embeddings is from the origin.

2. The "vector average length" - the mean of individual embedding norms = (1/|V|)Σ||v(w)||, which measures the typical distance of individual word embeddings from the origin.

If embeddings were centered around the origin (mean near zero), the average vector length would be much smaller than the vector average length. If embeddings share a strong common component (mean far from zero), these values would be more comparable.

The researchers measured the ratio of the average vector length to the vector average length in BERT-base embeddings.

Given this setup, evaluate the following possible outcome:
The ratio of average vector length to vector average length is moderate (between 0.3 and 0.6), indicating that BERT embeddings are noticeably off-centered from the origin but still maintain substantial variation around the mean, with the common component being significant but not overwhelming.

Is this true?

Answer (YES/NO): NO